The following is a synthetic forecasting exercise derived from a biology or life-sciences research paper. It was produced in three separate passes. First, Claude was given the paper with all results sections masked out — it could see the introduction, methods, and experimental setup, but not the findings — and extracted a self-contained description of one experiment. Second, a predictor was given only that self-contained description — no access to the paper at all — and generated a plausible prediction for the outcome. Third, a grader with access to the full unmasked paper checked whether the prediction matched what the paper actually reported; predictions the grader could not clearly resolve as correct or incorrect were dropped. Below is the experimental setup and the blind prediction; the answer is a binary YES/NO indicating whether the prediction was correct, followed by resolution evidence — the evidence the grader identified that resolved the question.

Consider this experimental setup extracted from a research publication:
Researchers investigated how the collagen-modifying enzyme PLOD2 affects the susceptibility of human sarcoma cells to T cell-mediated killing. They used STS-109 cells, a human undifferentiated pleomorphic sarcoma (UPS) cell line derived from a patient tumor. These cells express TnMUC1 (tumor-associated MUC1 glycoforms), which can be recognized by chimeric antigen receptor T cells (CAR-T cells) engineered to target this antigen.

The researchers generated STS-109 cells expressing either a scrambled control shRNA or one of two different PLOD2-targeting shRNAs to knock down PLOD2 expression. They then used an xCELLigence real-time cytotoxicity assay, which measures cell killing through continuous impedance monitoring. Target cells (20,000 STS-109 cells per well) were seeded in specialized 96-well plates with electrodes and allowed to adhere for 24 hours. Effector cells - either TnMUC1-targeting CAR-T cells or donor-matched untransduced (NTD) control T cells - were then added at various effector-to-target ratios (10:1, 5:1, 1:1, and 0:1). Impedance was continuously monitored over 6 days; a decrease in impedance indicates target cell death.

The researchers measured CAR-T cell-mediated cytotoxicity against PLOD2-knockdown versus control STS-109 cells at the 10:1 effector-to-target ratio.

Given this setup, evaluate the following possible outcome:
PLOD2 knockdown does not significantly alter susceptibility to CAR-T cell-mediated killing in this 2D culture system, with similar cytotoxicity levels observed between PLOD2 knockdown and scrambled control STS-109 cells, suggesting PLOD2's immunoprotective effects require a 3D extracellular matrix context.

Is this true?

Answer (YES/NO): NO